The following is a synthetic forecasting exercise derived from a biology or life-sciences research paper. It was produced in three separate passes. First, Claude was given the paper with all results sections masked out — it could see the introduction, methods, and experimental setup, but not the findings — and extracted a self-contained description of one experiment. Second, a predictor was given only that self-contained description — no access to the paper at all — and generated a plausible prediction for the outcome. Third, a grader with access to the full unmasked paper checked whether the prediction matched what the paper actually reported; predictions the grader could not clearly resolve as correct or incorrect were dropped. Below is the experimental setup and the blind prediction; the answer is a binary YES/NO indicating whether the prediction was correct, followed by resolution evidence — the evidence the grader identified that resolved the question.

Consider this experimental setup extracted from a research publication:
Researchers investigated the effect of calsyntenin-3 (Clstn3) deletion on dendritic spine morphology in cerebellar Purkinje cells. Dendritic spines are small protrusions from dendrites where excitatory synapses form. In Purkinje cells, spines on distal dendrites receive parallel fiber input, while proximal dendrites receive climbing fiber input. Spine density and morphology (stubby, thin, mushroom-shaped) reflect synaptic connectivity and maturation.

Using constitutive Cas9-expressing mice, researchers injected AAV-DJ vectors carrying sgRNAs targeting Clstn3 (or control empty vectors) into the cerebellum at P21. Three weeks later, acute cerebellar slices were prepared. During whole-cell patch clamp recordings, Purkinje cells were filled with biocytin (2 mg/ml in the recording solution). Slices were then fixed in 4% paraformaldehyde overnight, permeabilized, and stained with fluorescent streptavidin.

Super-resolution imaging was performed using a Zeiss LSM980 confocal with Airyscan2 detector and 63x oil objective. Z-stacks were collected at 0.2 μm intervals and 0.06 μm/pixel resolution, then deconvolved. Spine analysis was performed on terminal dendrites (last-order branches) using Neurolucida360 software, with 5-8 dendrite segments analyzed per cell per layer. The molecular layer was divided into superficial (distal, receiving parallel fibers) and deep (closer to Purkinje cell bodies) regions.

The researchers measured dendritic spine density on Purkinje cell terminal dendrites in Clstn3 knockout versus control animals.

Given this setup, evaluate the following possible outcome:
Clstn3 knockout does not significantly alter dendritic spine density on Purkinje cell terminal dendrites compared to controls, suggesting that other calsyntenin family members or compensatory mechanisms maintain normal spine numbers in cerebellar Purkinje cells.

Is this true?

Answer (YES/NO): NO